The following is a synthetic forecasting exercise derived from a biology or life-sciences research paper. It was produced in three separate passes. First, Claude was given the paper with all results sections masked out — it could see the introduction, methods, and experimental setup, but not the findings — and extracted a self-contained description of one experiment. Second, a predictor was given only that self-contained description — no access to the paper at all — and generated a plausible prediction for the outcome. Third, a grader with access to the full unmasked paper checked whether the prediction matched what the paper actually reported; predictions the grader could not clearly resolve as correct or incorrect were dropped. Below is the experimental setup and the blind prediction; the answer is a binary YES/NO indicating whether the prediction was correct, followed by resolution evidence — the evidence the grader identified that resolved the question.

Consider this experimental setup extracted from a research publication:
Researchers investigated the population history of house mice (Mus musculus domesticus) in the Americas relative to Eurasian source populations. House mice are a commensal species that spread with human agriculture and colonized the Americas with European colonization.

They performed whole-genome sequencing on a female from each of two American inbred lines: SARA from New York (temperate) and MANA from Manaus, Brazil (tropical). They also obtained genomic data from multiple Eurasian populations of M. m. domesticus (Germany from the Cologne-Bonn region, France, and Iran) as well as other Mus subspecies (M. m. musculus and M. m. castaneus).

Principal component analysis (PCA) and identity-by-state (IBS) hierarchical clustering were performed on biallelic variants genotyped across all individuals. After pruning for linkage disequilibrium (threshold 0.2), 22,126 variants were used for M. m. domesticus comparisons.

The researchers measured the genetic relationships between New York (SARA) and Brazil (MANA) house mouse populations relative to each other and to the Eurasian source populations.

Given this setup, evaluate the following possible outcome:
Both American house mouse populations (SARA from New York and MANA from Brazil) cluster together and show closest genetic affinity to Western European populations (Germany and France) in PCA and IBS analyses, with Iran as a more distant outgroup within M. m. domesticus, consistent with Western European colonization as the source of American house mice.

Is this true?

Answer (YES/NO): NO